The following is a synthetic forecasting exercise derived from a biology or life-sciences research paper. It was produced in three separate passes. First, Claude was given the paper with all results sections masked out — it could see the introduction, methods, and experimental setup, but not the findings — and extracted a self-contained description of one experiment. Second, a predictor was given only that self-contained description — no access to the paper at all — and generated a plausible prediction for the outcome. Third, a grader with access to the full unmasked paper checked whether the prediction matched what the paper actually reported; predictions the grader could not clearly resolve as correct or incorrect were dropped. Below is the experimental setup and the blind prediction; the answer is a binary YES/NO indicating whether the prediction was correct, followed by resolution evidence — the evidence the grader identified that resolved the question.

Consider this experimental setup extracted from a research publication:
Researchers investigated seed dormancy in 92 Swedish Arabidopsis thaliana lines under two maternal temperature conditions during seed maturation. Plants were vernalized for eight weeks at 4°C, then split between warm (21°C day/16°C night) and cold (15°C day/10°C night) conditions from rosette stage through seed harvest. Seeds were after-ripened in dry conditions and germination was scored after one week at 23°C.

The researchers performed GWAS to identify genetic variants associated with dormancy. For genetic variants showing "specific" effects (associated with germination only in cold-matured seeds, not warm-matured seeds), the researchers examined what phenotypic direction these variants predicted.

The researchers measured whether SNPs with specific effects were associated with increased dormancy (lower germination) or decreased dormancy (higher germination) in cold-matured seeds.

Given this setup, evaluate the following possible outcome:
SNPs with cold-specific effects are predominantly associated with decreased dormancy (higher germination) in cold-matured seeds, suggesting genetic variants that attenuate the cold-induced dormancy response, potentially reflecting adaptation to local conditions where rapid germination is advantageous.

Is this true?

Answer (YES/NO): YES